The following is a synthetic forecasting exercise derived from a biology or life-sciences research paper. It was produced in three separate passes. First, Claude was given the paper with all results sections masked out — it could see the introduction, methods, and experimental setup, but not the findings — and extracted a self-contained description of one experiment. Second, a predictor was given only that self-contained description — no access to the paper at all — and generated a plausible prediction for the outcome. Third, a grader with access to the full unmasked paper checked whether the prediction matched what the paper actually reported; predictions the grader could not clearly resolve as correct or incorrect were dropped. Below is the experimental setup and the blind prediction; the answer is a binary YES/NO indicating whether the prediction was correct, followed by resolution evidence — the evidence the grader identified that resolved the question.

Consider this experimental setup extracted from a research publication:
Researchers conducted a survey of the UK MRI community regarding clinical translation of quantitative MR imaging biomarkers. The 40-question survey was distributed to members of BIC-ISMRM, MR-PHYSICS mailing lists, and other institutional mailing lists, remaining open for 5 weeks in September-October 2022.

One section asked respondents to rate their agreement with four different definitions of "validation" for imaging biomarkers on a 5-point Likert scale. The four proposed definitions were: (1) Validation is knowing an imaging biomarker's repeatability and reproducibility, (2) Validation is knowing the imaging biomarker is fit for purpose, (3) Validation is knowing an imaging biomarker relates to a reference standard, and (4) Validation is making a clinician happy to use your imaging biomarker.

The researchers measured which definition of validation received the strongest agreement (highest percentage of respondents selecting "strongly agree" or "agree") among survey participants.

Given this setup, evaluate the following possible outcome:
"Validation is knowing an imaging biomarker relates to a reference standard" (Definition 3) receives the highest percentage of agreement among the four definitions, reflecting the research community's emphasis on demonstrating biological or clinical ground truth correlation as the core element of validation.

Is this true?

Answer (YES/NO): NO